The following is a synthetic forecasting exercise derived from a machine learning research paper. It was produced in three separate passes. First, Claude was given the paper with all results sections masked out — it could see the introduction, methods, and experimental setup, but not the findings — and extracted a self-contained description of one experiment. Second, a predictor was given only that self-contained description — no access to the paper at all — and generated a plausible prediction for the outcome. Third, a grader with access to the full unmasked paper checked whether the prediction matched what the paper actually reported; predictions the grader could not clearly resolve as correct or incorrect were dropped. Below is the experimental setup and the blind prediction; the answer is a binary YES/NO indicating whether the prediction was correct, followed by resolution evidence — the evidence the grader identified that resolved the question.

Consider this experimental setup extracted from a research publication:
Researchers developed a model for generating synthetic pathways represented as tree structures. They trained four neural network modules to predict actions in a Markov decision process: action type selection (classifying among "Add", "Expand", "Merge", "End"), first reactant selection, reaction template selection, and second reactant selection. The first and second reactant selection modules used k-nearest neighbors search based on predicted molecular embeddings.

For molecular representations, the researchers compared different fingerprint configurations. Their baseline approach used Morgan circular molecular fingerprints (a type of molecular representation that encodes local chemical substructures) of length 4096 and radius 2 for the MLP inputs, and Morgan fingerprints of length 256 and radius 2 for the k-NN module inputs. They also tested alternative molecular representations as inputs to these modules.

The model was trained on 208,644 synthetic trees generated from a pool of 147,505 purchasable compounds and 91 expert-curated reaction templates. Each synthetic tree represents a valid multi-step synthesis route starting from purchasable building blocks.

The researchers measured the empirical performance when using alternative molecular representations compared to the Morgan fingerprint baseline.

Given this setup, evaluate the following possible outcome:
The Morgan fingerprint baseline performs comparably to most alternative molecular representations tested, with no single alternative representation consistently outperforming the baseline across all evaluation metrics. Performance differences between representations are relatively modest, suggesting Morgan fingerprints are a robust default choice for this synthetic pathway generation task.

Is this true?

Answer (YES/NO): NO